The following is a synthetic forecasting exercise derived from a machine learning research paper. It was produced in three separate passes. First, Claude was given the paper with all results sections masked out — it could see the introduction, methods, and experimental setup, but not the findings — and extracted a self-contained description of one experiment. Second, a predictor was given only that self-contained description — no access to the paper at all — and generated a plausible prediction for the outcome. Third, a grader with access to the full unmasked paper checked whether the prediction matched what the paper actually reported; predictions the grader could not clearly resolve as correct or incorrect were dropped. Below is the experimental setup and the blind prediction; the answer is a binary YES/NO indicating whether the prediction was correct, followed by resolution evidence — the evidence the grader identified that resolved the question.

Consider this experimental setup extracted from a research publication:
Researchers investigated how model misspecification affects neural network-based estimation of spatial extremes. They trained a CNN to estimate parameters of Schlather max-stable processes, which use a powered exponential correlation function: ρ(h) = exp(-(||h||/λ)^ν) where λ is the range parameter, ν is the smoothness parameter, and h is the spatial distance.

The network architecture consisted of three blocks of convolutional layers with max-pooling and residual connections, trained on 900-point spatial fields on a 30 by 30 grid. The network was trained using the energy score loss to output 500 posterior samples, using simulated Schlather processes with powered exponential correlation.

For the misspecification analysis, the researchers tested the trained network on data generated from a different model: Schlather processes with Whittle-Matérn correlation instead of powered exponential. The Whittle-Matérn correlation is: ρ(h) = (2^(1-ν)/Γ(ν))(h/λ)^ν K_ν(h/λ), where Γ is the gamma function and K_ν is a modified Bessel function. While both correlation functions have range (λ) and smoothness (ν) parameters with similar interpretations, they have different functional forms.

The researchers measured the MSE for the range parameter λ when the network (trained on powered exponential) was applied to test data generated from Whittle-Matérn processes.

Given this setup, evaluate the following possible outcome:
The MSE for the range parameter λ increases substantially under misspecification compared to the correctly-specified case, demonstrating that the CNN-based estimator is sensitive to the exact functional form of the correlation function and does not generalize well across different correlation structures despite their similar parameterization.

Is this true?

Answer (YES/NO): NO